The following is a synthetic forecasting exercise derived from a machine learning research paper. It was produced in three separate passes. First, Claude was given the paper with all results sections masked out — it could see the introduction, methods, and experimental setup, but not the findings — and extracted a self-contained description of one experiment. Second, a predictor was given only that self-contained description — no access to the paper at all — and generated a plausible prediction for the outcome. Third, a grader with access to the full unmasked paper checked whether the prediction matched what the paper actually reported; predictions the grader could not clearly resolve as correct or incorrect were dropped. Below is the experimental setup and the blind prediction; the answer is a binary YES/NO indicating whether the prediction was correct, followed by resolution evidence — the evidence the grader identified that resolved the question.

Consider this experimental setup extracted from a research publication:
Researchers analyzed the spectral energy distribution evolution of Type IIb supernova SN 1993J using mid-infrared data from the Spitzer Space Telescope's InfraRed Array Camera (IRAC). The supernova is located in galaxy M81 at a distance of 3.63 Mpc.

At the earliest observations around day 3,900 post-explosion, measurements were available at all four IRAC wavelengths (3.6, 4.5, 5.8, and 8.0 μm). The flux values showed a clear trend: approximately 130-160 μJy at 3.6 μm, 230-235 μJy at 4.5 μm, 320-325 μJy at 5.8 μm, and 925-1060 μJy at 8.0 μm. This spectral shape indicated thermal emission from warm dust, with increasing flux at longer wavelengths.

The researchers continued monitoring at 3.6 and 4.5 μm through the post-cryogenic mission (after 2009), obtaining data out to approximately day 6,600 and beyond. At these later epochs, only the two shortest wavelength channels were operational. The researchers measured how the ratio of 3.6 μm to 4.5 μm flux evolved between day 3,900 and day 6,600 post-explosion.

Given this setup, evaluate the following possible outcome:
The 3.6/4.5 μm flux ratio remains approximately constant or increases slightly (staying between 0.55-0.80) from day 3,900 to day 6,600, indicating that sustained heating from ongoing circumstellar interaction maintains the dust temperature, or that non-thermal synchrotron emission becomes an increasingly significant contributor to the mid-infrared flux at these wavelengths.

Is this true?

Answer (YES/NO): NO